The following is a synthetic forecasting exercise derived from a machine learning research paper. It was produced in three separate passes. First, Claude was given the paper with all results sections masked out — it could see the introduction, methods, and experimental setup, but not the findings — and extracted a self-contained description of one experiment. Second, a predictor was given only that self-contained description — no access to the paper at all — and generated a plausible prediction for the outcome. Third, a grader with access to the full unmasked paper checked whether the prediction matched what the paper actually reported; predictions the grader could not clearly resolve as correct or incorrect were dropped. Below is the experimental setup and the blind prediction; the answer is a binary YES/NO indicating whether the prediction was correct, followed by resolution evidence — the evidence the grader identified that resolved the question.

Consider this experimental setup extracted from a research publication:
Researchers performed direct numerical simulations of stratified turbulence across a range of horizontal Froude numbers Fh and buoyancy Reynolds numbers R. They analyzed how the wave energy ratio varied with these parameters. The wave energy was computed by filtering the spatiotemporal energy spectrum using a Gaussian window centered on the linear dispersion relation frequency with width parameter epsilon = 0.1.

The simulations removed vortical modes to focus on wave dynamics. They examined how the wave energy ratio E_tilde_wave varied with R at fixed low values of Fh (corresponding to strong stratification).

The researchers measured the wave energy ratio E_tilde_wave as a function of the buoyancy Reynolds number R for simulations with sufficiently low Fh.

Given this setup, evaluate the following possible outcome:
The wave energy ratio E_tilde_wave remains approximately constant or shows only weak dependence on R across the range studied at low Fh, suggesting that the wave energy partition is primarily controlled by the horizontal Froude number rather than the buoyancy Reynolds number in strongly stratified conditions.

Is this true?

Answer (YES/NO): NO